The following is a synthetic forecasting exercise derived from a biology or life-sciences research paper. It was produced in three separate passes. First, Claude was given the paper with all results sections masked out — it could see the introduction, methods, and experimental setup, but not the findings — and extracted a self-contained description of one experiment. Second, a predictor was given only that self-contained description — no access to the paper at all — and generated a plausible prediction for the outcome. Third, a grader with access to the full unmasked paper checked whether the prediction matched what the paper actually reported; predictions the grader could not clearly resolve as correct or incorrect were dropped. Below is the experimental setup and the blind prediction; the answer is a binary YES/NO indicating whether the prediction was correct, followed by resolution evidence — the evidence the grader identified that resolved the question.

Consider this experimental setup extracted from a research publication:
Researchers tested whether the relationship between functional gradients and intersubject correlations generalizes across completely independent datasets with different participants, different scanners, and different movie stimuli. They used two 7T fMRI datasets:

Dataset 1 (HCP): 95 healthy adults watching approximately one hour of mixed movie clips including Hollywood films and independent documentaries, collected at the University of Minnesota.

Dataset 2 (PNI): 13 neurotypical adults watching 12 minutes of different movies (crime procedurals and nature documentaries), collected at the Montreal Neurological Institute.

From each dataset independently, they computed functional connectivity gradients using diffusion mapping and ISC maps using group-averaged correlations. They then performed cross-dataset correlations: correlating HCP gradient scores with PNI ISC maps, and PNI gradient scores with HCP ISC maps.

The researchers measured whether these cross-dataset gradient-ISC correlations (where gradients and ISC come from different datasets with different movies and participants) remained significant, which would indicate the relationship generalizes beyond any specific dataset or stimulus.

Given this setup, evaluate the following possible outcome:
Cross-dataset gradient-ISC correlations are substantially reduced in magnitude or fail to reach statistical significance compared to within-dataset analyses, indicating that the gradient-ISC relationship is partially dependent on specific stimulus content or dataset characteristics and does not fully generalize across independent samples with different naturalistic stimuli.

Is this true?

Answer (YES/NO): NO